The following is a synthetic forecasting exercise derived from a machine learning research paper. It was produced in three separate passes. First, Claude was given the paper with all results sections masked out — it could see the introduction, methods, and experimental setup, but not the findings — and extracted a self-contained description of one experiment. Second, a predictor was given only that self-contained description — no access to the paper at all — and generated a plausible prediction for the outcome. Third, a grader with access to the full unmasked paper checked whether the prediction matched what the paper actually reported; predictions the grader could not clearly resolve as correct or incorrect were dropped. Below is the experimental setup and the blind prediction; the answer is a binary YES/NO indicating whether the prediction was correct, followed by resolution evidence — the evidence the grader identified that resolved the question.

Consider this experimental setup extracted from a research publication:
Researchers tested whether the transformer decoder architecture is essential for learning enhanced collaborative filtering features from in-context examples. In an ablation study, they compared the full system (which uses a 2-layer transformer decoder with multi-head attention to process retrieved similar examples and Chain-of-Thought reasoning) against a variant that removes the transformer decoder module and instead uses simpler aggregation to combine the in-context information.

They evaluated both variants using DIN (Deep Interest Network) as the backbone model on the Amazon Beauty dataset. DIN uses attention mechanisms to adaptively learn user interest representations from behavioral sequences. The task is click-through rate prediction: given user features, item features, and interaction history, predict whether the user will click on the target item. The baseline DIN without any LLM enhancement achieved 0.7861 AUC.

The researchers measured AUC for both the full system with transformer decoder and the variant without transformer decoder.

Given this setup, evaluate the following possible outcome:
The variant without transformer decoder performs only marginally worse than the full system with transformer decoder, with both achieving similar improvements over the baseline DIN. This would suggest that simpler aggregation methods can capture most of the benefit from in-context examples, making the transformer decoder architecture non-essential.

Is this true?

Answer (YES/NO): NO